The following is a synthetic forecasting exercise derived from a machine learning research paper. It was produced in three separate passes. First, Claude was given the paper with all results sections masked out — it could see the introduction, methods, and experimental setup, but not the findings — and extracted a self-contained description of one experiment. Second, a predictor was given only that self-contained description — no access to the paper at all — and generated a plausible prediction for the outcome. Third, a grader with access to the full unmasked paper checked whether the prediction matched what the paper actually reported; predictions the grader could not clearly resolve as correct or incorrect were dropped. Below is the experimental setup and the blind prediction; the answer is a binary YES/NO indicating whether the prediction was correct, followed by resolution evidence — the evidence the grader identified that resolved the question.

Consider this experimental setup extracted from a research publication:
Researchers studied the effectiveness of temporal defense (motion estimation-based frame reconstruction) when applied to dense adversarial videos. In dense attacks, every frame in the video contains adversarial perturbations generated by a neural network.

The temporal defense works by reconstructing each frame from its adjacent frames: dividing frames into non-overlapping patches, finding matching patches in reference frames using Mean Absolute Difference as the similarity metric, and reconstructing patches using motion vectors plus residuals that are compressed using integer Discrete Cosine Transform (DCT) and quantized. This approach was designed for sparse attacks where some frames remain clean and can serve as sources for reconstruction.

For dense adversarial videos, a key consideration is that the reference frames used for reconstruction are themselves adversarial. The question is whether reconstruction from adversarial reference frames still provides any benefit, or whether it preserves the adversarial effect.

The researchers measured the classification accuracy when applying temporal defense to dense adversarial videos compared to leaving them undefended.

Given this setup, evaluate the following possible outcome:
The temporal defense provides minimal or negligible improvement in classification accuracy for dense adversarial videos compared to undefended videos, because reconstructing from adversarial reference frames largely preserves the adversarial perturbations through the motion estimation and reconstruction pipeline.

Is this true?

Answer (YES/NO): YES